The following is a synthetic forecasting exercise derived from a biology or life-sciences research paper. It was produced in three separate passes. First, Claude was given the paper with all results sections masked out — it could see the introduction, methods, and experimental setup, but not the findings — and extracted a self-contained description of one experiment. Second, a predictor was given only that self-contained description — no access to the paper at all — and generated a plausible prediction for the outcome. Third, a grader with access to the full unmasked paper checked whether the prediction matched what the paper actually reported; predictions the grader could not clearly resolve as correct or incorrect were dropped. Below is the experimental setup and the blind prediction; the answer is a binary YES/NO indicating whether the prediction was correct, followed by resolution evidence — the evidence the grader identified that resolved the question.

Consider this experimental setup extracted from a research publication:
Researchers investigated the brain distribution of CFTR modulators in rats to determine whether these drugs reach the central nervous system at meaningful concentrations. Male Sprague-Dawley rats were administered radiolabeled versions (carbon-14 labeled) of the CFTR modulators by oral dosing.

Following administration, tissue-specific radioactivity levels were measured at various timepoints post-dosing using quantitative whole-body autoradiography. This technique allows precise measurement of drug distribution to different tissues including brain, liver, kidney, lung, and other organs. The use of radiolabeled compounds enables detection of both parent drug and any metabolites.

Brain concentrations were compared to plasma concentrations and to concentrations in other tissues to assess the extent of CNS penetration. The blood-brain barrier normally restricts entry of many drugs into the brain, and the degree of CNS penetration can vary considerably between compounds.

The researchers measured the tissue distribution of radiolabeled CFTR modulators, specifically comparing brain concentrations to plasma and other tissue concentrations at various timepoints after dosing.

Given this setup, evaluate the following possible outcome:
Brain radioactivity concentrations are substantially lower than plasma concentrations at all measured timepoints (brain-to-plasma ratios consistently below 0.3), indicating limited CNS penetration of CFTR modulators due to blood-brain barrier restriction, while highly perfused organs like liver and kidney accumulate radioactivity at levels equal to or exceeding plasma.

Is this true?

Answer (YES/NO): NO